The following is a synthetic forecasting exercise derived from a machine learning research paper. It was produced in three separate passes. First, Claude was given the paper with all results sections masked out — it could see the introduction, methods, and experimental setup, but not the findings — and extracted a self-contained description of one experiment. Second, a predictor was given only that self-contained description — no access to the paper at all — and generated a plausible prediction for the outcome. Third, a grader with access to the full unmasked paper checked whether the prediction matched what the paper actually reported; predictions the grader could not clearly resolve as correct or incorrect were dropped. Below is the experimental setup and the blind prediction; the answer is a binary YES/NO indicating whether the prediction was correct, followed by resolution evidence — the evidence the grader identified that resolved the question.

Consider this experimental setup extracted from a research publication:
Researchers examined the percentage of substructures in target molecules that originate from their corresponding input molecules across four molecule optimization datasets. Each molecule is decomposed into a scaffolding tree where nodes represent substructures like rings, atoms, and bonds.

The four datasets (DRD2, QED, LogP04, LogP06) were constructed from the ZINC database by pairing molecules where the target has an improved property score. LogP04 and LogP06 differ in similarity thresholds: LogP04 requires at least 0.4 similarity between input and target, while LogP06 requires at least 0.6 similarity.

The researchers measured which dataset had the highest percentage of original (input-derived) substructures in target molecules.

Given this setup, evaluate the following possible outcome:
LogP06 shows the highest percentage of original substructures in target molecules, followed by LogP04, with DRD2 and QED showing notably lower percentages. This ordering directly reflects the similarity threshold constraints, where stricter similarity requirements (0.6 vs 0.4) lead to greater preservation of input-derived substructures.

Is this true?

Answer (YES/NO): NO